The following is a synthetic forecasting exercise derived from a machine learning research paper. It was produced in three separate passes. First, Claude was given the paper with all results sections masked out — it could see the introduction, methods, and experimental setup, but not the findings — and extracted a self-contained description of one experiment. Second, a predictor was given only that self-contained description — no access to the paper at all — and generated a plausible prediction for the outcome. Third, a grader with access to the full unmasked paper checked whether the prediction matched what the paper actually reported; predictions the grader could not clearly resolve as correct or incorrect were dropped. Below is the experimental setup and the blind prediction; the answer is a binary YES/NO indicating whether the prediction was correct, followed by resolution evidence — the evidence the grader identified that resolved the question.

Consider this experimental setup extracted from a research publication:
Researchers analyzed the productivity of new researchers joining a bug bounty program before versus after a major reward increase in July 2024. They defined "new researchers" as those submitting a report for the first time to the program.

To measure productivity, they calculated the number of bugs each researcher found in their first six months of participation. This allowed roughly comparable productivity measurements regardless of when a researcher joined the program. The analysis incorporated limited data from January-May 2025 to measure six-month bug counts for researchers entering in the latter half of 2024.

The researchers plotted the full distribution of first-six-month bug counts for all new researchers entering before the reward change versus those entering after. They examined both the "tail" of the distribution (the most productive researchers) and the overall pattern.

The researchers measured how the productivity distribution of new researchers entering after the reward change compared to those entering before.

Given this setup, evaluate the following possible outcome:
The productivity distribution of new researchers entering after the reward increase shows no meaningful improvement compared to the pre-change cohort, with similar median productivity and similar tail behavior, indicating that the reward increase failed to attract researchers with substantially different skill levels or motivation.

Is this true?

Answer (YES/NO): NO